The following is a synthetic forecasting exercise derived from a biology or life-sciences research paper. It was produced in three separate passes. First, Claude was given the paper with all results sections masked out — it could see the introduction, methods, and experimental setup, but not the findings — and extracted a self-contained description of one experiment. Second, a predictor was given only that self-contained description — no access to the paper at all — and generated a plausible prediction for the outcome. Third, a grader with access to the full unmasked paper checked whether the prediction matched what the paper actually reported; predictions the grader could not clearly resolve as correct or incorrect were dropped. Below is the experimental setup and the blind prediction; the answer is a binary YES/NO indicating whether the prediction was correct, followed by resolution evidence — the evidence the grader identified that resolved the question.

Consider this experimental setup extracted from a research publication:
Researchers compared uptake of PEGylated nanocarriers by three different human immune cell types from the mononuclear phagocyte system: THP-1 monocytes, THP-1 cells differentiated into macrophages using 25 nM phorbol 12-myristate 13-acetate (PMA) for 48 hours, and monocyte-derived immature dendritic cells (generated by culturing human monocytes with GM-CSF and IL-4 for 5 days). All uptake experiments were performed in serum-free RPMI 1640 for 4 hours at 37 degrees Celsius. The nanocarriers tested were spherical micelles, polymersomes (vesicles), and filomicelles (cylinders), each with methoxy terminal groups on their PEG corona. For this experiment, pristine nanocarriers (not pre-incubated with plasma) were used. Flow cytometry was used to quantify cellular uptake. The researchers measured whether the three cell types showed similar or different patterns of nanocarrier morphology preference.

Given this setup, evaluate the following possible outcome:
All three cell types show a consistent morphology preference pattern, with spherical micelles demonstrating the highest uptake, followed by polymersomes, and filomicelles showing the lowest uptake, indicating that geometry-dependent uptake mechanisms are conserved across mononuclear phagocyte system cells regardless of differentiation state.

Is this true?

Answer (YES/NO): NO